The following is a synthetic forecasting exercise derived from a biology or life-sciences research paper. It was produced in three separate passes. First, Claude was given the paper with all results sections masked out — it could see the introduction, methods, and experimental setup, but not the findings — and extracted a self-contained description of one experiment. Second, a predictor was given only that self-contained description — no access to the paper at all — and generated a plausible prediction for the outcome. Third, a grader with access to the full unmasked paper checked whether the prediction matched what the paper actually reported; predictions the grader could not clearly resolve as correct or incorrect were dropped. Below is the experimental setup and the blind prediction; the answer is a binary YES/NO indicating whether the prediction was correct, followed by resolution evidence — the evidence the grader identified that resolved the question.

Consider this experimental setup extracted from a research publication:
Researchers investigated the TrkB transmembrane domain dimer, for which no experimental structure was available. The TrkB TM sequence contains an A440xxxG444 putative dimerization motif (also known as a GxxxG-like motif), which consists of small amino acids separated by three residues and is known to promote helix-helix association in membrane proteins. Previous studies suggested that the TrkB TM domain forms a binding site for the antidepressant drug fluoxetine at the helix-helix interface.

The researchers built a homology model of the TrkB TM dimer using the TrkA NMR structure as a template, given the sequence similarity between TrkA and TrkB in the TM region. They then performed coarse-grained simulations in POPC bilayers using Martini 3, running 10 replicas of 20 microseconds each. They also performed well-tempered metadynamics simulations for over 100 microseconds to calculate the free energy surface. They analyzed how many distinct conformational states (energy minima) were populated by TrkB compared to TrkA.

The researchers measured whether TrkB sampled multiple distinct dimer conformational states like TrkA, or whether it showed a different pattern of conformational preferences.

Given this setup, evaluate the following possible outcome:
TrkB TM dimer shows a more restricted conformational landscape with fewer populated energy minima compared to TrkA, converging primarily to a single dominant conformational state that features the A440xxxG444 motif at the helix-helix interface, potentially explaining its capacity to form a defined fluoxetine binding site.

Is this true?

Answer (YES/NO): YES